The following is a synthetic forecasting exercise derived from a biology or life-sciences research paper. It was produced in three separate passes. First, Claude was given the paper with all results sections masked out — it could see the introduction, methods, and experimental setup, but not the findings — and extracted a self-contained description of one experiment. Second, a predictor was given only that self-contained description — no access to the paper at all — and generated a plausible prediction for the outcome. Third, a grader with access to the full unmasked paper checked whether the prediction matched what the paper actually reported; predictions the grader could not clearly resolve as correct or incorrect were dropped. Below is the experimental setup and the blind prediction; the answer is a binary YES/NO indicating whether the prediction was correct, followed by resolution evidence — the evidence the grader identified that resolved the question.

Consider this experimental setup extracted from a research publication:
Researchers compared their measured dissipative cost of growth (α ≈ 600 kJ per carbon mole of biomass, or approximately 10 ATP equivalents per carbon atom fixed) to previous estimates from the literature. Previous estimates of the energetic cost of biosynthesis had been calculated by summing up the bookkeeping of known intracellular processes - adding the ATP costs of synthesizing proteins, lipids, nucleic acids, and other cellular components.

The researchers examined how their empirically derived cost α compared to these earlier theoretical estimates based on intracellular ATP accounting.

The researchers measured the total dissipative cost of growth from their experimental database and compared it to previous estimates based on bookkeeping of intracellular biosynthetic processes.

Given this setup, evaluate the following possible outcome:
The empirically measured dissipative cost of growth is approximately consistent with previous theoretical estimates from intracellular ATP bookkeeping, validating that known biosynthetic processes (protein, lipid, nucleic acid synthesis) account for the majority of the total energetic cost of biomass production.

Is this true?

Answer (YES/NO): NO